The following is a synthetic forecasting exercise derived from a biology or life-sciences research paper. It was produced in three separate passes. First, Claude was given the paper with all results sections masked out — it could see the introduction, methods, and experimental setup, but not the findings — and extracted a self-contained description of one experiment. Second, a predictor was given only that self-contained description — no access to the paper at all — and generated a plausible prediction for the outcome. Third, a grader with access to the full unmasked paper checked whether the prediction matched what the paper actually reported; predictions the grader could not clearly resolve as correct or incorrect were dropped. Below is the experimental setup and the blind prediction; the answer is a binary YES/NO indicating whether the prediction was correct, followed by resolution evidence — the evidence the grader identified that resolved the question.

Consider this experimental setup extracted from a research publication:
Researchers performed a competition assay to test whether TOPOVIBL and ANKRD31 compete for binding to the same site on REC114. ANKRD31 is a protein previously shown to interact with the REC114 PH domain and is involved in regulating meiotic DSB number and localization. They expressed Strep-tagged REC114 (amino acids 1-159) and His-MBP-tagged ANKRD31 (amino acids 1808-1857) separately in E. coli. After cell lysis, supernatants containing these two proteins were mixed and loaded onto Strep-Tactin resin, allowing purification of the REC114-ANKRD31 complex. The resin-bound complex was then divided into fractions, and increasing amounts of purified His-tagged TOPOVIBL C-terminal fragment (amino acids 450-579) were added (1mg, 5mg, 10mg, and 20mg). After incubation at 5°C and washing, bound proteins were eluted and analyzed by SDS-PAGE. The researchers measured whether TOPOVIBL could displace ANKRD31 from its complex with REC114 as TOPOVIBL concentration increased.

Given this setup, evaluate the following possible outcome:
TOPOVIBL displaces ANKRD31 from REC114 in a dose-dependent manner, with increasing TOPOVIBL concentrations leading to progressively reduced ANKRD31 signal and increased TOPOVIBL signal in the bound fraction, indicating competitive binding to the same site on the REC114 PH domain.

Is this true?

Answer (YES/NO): NO